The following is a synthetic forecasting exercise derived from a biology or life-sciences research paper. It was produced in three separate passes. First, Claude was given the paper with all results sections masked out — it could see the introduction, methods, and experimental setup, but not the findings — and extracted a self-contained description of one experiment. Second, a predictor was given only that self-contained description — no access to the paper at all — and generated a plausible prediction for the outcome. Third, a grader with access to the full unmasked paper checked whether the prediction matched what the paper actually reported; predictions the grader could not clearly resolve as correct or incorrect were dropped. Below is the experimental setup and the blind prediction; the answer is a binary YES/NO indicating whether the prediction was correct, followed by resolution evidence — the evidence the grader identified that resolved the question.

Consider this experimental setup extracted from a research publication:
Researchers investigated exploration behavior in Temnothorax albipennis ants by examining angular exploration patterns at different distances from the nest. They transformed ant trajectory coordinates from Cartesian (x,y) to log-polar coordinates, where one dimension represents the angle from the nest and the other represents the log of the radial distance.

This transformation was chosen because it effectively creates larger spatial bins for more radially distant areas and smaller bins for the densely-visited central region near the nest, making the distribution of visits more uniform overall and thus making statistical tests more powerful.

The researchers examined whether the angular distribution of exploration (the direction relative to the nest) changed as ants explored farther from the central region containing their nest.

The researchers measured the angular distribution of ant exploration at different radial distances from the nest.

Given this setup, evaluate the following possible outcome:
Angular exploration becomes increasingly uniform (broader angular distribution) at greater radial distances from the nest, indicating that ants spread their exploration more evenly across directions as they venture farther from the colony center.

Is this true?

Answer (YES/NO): NO